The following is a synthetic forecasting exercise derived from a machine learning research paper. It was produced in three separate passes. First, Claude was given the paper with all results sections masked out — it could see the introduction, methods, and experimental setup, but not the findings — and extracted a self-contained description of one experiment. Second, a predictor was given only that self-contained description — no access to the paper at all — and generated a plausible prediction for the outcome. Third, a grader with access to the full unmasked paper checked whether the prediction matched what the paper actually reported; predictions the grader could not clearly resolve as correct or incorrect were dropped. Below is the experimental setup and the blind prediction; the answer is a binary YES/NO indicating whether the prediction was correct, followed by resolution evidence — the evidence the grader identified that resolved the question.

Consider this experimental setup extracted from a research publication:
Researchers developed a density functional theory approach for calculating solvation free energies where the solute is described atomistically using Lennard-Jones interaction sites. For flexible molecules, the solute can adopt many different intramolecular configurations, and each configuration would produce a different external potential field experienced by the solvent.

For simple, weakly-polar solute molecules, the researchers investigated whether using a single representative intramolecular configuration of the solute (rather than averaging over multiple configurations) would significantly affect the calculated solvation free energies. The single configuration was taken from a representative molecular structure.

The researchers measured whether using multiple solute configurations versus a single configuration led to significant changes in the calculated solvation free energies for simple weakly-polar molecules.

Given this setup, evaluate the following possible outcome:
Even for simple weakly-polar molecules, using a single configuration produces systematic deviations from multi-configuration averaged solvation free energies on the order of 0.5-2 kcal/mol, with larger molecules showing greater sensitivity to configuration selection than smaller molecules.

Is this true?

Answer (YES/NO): NO